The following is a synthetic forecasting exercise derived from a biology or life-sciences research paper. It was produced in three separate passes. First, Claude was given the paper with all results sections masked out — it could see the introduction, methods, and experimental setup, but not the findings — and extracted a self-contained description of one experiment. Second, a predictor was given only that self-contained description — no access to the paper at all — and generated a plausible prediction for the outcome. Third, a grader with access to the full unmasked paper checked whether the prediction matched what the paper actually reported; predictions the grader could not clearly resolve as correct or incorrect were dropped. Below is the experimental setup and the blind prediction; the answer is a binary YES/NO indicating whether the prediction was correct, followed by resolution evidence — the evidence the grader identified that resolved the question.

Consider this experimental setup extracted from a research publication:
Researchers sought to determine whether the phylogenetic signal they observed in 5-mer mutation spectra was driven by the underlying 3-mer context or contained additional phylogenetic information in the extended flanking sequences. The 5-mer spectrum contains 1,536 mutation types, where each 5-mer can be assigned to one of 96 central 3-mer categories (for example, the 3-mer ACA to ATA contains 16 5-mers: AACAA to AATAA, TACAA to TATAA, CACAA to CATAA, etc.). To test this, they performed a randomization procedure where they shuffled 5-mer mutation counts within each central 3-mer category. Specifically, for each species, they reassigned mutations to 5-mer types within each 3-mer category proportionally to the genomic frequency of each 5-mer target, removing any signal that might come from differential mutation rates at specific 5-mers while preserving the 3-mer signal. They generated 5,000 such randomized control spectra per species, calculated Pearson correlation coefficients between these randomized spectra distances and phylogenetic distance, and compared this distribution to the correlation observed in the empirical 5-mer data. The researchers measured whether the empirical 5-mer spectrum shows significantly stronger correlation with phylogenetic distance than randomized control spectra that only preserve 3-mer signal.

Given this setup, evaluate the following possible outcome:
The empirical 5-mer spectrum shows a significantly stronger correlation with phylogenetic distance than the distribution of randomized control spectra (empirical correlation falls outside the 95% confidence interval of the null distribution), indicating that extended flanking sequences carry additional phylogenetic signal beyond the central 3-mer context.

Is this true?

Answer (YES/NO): YES